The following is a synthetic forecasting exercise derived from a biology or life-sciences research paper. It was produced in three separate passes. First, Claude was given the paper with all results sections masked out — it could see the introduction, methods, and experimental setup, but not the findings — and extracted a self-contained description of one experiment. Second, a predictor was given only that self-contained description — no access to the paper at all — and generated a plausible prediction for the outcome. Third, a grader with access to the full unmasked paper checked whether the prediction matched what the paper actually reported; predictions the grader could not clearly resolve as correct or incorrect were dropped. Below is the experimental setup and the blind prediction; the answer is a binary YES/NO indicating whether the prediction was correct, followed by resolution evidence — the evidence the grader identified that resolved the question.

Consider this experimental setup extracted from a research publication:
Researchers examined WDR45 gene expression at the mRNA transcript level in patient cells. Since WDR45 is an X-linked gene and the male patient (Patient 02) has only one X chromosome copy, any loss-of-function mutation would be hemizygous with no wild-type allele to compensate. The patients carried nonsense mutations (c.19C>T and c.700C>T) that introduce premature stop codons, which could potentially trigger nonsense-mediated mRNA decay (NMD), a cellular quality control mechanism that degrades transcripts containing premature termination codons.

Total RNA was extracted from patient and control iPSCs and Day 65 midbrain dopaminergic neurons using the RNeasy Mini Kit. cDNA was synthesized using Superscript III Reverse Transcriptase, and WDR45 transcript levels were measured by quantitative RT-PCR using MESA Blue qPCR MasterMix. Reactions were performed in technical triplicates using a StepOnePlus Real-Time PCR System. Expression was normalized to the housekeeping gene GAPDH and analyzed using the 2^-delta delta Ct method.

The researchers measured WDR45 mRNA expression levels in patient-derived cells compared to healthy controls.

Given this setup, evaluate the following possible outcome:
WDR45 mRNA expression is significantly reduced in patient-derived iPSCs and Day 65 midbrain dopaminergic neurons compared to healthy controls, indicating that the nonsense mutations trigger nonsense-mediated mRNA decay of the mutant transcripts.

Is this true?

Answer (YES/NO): NO